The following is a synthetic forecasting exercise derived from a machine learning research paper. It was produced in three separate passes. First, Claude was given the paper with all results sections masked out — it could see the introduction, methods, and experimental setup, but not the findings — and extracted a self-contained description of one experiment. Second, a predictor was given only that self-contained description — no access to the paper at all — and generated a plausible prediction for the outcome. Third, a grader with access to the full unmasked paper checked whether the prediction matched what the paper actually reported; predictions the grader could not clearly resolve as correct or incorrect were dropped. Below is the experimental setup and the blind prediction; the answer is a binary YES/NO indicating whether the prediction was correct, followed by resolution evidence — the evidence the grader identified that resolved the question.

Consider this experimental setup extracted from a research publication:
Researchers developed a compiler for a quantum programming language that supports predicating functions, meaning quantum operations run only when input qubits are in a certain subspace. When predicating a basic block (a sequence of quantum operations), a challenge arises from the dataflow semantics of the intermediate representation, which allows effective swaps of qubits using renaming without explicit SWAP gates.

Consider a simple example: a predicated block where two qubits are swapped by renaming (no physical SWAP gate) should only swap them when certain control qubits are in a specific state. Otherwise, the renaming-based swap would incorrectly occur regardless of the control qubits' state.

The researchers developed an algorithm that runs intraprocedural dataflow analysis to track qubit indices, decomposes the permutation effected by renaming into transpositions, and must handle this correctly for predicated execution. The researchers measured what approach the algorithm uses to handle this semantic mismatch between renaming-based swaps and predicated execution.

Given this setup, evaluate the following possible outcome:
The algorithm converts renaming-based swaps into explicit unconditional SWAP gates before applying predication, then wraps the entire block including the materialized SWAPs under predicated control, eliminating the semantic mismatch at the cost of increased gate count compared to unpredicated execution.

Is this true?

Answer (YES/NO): NO